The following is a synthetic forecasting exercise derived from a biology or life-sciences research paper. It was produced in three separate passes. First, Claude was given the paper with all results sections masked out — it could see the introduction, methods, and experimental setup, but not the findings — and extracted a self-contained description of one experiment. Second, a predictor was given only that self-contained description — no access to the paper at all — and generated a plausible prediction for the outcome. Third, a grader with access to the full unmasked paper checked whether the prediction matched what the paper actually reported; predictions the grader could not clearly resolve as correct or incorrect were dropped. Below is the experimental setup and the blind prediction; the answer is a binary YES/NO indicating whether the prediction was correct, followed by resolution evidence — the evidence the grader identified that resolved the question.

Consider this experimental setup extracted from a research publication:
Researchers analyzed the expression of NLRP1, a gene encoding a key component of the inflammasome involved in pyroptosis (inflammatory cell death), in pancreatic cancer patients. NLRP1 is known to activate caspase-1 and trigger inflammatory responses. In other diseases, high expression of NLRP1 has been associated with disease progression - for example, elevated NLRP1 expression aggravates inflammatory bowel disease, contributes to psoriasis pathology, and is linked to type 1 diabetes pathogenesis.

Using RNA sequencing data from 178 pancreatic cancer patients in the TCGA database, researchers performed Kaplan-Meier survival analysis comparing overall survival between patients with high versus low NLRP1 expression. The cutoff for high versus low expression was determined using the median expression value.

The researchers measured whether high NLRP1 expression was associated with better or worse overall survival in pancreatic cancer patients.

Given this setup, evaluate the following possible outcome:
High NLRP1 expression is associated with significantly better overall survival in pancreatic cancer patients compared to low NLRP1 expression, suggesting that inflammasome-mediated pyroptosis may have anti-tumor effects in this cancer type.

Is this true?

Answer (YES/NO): YES